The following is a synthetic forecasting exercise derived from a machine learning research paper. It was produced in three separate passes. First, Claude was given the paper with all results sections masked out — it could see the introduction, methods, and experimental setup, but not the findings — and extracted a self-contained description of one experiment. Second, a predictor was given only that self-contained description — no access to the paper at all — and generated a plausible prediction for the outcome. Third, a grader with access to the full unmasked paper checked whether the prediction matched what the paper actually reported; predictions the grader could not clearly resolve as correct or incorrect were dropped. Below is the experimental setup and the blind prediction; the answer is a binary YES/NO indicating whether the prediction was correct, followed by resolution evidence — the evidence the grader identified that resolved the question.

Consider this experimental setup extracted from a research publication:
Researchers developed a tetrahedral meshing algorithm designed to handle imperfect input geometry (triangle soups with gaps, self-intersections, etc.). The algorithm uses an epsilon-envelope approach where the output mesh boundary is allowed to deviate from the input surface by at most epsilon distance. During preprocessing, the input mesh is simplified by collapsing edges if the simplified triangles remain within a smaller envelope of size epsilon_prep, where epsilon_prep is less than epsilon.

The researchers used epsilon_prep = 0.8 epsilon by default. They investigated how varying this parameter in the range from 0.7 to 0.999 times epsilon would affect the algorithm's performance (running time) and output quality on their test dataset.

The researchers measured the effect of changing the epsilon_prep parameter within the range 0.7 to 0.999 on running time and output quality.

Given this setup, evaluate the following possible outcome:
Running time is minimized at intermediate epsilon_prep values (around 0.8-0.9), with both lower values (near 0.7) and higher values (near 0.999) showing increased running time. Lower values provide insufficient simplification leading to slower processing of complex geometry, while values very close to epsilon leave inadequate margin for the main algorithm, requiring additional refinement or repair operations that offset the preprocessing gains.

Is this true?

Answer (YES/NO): NO